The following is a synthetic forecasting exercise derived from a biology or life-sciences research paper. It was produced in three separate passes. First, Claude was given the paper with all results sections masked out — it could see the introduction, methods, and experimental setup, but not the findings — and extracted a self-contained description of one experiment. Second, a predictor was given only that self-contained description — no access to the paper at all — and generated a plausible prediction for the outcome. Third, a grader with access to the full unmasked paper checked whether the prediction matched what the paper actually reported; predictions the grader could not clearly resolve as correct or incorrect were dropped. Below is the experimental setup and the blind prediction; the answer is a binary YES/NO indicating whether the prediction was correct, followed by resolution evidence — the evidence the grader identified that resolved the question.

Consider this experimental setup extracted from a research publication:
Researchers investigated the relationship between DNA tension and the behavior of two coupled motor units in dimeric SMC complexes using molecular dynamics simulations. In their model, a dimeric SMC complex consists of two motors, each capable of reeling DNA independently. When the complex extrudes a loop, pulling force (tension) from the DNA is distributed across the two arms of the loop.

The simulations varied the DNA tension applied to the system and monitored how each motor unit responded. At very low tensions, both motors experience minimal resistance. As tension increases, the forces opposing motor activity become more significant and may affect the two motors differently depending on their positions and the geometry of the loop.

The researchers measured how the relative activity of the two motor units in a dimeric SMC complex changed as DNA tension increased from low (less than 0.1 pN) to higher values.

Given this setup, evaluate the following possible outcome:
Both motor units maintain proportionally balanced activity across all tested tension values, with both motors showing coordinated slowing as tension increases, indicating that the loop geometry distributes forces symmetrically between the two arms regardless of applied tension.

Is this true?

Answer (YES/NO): NO